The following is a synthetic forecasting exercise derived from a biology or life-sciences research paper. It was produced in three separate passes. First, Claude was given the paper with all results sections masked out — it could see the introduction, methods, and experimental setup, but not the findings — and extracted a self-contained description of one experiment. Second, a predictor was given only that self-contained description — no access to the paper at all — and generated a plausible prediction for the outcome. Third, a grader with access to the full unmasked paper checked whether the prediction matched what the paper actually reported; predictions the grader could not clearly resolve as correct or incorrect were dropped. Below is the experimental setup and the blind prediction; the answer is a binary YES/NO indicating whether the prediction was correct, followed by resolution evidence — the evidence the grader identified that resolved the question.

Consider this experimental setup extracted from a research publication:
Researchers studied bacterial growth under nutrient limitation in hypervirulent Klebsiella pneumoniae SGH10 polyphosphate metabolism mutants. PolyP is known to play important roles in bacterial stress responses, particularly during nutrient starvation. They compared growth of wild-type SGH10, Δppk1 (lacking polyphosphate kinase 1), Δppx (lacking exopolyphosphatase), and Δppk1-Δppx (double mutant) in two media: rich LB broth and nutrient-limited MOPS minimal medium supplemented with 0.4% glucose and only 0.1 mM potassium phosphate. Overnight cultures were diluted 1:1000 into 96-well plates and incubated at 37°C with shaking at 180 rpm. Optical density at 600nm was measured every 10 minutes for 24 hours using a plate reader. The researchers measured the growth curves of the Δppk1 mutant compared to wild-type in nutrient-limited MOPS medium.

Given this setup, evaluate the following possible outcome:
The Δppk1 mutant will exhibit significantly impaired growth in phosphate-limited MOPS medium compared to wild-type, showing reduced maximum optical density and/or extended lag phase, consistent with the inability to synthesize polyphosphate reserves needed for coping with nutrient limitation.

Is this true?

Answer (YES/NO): YES